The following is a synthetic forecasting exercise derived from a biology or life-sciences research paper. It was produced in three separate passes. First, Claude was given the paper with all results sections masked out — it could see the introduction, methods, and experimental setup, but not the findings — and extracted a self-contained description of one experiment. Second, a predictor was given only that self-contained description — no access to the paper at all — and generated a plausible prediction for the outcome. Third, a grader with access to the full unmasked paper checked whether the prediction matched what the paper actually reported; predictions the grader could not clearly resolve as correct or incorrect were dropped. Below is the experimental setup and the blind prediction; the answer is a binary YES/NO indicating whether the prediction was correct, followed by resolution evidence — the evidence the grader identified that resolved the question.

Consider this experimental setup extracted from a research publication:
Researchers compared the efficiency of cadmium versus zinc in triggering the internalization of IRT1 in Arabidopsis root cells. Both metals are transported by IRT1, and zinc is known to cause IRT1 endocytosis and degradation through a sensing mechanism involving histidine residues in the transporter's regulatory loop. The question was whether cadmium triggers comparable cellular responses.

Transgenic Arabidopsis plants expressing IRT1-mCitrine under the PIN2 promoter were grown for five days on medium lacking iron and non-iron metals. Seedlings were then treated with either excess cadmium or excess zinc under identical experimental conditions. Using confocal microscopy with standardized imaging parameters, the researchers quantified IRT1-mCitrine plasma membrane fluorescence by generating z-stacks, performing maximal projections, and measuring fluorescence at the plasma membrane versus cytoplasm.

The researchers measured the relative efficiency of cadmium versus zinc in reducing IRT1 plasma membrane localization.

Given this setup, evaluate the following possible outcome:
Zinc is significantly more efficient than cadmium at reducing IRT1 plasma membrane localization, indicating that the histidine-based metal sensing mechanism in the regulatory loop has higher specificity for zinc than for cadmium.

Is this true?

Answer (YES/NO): YES